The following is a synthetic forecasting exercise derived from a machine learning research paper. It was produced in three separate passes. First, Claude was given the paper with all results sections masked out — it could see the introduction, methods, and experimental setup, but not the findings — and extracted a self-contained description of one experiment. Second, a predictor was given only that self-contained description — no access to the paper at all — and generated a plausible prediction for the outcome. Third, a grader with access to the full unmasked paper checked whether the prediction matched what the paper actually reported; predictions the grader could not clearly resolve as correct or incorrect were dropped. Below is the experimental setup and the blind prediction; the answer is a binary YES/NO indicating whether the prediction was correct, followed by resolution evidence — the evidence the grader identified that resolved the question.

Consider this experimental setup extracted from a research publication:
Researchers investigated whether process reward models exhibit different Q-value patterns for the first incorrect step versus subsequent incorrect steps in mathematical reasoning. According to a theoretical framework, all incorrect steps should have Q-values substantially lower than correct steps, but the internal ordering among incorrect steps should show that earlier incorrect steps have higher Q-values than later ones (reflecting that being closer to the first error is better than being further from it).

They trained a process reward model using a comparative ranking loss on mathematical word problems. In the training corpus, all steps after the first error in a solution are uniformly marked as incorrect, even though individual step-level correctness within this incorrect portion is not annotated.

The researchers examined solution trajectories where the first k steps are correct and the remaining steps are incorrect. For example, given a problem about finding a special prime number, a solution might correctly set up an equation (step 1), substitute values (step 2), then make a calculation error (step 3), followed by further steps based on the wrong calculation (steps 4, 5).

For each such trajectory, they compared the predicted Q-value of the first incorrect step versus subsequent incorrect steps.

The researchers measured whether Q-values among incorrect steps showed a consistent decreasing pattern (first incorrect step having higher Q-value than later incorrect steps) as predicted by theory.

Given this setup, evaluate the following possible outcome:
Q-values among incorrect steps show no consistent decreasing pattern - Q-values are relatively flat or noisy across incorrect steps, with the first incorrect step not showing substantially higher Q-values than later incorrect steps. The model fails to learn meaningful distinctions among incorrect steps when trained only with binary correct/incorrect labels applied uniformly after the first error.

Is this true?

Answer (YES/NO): NO